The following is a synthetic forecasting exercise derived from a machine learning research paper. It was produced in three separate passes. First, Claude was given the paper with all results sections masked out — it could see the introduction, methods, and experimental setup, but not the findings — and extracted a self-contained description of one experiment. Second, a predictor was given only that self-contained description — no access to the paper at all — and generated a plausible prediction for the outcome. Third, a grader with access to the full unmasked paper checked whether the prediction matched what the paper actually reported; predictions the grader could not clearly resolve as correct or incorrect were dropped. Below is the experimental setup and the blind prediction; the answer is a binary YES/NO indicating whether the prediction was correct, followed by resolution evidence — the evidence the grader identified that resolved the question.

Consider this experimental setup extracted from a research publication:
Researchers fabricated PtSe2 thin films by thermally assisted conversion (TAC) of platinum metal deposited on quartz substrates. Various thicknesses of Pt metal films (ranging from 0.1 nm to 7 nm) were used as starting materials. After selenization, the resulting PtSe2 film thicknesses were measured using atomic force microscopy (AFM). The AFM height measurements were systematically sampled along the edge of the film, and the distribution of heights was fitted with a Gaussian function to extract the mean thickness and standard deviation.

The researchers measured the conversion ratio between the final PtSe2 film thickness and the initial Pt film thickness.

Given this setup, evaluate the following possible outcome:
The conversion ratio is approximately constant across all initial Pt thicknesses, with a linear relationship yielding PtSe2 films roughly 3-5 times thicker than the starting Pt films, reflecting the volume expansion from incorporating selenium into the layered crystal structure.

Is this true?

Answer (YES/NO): NO